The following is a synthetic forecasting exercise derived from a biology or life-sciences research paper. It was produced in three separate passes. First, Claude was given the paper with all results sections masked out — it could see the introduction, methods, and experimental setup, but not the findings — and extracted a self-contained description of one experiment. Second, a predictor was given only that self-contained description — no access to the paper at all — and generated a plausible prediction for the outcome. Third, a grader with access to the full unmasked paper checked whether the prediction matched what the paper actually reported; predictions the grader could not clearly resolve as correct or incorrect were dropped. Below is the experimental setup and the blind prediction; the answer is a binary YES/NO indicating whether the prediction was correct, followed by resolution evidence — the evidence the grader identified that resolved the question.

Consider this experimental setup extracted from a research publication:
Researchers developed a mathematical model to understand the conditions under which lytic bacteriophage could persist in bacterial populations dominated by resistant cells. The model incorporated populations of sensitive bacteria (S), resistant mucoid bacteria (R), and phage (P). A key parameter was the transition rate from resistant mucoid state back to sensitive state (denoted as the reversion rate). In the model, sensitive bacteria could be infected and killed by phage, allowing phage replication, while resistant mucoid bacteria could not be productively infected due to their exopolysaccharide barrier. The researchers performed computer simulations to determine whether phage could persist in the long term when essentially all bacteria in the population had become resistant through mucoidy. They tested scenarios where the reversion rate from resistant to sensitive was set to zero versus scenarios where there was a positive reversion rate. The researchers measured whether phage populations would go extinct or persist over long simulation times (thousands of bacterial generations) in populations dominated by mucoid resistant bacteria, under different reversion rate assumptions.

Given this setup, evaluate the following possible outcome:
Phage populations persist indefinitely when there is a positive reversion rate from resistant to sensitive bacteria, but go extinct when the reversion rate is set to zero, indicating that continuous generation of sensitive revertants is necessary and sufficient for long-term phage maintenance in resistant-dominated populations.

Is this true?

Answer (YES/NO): NO